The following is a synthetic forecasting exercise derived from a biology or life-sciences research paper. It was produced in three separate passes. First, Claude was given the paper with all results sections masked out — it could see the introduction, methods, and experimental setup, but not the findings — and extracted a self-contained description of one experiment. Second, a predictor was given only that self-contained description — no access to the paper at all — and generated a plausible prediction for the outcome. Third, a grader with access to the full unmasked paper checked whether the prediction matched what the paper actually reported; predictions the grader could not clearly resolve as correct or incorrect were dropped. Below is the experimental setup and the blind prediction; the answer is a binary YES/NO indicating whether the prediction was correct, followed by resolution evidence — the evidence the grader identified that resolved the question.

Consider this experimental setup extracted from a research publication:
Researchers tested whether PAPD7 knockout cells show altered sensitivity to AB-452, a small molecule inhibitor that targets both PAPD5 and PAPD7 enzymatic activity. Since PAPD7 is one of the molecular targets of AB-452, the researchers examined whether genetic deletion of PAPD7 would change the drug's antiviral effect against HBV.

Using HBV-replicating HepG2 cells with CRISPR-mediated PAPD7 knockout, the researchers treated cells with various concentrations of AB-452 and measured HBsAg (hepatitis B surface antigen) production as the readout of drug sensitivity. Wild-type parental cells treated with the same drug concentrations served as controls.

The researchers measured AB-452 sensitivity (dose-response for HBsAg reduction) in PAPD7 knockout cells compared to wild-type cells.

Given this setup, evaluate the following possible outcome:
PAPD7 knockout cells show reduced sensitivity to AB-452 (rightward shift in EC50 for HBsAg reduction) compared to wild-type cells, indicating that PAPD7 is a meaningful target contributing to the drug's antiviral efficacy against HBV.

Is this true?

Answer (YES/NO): NO